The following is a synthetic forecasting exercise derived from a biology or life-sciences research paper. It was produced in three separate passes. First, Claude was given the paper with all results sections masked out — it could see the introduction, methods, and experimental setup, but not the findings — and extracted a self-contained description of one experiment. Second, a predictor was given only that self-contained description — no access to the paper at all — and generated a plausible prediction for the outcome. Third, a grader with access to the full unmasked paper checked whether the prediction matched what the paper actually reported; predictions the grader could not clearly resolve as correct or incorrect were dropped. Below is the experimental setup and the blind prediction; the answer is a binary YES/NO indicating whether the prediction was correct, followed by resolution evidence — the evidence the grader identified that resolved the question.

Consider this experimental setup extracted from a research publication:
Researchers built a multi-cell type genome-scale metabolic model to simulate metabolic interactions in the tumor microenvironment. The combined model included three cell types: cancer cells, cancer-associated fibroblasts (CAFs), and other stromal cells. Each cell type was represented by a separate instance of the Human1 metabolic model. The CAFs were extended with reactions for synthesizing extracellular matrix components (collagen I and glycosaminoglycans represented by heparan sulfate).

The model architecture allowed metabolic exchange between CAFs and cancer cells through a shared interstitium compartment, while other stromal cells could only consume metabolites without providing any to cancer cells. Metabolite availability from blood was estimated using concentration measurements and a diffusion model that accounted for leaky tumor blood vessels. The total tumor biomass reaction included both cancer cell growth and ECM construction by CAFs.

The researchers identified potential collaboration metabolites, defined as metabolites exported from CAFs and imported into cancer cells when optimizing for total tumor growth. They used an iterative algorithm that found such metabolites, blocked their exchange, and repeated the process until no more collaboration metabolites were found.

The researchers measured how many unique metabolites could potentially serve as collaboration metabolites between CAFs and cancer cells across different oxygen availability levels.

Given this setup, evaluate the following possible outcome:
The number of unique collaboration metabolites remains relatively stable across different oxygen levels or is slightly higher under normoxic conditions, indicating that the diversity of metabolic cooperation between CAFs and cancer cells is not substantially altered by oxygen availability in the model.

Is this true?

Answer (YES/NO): NO